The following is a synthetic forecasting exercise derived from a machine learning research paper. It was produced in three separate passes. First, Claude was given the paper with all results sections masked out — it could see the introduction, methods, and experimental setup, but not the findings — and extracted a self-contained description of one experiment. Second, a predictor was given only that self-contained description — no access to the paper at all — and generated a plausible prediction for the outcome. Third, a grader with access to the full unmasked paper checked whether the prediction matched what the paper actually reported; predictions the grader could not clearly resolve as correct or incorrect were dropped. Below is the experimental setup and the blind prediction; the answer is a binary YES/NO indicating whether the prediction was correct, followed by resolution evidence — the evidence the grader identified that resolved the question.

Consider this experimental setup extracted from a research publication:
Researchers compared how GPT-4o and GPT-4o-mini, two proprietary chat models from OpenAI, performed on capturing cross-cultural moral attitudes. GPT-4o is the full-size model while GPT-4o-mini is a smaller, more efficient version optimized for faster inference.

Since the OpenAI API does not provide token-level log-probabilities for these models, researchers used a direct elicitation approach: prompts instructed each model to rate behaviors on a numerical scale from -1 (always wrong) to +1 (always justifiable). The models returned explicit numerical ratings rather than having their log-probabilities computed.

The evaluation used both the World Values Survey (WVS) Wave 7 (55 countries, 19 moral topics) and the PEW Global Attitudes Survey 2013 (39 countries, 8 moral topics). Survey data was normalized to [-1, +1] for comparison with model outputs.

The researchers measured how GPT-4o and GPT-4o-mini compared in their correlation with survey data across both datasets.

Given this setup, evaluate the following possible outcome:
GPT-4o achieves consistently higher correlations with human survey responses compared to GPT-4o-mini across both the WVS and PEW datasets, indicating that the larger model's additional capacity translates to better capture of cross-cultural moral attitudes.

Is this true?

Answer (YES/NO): NO